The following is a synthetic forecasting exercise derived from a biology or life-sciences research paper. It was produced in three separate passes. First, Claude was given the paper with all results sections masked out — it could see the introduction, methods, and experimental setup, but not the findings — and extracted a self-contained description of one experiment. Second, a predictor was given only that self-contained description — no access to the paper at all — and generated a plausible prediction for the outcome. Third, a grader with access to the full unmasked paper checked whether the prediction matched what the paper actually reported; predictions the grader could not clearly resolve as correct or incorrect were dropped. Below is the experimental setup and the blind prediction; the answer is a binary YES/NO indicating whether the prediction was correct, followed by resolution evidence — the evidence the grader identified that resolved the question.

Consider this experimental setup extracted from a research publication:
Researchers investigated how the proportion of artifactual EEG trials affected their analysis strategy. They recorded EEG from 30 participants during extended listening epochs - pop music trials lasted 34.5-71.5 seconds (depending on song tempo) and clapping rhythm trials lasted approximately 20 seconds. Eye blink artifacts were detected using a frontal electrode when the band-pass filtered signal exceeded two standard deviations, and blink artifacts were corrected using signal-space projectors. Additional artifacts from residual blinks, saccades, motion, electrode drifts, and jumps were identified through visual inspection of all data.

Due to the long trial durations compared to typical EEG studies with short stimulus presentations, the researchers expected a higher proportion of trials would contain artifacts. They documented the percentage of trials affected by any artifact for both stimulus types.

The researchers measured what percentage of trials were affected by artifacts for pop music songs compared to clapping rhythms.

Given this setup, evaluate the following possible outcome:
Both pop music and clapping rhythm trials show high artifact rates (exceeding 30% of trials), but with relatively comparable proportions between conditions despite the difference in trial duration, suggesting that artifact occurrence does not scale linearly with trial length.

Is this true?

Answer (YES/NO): NO